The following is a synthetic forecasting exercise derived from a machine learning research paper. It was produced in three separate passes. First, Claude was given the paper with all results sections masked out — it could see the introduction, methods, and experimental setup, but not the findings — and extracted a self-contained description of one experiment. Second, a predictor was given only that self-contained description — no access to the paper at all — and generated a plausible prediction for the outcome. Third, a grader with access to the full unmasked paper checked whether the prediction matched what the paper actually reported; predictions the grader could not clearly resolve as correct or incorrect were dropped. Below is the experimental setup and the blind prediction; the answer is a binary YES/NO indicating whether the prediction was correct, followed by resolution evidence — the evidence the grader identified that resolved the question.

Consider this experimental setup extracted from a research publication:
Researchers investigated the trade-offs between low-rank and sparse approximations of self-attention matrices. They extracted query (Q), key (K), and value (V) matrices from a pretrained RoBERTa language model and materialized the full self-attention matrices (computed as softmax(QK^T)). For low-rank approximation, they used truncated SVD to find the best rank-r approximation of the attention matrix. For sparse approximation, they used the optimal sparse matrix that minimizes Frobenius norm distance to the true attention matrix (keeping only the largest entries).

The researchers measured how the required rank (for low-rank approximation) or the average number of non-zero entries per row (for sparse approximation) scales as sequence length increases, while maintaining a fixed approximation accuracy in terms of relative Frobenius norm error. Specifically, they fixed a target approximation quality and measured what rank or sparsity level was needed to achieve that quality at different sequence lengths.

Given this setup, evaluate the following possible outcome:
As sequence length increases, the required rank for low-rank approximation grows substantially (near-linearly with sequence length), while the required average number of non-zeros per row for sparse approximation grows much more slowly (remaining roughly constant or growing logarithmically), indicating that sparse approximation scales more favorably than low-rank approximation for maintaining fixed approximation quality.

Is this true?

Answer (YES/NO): YES